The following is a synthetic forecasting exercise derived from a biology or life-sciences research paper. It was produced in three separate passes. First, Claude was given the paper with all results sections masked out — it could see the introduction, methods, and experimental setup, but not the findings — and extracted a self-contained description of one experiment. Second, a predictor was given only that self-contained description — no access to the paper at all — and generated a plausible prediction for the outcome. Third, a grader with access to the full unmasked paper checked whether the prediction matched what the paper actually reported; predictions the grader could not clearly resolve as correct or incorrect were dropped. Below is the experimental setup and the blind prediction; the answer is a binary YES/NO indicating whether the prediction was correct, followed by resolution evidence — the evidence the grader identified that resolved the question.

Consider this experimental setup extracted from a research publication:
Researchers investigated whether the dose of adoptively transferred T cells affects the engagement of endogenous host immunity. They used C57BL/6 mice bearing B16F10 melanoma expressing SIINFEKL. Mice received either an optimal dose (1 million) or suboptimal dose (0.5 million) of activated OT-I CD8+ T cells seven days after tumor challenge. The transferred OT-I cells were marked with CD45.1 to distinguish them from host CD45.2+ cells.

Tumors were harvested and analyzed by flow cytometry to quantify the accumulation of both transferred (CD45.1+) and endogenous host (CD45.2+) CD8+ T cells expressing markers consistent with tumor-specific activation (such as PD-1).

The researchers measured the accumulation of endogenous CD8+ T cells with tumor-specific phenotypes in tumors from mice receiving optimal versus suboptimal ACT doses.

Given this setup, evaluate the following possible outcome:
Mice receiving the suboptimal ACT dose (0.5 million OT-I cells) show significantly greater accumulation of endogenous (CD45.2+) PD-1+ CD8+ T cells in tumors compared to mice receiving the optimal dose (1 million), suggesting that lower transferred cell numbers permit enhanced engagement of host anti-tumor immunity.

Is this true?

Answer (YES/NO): NO